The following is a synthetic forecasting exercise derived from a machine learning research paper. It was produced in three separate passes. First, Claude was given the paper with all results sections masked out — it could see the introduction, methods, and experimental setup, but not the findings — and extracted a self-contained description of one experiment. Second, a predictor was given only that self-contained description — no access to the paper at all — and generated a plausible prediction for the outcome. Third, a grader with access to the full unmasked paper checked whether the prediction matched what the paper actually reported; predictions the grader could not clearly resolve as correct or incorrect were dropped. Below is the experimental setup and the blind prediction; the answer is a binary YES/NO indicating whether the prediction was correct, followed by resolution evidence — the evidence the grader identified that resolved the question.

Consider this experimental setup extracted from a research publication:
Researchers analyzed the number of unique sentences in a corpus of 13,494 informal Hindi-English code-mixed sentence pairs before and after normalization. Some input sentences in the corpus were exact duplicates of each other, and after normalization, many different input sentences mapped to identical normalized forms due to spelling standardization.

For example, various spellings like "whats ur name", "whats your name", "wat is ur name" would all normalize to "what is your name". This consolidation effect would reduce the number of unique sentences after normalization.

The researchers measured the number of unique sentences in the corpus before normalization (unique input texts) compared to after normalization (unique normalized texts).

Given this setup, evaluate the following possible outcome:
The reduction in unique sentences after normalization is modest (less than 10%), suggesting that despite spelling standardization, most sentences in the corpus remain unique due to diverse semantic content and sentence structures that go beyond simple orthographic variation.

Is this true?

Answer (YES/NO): YES